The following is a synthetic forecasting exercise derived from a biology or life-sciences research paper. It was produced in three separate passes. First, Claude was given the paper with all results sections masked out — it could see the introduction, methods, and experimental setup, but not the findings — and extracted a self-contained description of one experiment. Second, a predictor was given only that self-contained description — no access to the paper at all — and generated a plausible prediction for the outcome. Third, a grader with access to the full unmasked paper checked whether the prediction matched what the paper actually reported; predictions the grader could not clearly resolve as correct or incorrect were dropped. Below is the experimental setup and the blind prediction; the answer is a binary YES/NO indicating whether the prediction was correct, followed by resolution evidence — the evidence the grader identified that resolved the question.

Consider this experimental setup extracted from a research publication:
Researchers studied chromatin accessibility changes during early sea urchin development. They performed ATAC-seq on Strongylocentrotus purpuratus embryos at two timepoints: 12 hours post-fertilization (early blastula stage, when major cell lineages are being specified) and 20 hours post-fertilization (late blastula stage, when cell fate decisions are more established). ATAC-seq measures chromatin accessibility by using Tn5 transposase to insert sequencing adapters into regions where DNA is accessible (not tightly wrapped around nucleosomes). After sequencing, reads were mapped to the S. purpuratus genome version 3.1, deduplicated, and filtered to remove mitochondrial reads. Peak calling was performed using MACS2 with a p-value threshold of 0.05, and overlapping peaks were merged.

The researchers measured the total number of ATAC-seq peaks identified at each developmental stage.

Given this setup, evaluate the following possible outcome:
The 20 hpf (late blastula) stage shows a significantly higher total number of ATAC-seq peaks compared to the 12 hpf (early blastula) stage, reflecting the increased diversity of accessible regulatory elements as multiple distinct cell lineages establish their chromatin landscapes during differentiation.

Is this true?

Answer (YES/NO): NO